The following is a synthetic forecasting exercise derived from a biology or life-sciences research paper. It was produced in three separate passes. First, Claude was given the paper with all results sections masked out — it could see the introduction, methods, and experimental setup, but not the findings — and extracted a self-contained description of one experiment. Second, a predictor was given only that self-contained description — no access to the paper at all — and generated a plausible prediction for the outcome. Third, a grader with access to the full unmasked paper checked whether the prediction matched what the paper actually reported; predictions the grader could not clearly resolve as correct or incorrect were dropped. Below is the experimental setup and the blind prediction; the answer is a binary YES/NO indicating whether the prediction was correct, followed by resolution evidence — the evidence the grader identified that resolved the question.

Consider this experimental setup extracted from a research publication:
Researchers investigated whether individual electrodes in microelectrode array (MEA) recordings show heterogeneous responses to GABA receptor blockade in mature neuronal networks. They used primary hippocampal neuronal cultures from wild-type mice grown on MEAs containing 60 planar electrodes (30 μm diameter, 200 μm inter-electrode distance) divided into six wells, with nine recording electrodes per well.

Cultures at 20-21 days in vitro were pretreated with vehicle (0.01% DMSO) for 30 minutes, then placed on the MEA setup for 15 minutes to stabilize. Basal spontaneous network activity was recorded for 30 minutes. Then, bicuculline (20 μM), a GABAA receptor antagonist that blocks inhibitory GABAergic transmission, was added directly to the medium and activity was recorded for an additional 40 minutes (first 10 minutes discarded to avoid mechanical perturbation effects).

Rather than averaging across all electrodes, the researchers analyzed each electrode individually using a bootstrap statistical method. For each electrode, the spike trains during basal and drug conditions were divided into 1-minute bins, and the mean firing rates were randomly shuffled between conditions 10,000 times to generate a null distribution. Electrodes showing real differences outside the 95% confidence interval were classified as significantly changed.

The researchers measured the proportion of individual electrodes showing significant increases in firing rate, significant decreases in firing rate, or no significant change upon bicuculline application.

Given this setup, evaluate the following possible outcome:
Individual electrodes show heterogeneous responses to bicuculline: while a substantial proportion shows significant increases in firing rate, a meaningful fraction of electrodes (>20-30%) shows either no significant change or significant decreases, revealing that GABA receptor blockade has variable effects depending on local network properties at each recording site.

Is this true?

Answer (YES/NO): NO